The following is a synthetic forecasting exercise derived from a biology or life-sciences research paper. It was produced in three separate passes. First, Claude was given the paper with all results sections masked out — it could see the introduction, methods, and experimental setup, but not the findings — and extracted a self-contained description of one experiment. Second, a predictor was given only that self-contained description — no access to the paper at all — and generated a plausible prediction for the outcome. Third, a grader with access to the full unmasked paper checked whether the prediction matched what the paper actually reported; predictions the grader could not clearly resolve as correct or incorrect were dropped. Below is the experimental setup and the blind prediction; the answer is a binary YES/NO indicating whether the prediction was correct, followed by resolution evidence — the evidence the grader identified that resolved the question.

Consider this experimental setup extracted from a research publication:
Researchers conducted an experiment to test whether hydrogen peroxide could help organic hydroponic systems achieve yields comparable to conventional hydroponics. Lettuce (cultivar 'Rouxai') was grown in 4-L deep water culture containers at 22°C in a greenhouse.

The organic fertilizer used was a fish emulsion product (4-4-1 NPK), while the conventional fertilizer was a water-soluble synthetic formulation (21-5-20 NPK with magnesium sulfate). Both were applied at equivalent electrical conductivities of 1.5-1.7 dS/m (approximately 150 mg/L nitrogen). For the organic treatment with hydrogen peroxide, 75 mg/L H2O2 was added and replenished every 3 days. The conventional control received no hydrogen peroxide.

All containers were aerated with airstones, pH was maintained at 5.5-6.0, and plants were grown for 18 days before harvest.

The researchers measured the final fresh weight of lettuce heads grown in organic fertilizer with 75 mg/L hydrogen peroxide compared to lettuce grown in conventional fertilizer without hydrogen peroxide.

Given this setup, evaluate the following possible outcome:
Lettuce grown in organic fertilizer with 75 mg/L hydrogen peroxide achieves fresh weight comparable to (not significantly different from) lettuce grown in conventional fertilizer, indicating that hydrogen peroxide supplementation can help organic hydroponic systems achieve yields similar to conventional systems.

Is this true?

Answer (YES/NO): NO